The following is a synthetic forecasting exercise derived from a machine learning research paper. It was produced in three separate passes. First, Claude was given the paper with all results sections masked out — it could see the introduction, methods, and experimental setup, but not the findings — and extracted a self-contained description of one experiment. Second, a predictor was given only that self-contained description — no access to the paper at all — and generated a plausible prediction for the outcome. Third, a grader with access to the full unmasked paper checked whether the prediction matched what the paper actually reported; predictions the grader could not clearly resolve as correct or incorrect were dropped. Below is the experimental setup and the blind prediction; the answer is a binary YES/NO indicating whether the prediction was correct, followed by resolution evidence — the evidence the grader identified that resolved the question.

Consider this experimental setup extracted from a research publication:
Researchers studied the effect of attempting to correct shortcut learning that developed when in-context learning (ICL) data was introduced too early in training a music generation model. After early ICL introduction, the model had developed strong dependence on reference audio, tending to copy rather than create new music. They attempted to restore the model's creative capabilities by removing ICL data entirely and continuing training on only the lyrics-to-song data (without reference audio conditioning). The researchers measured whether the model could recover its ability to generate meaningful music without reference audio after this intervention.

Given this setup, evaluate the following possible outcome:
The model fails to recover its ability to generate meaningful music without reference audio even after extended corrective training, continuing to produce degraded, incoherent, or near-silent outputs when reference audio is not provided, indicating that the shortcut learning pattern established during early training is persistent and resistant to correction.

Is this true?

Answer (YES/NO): YES